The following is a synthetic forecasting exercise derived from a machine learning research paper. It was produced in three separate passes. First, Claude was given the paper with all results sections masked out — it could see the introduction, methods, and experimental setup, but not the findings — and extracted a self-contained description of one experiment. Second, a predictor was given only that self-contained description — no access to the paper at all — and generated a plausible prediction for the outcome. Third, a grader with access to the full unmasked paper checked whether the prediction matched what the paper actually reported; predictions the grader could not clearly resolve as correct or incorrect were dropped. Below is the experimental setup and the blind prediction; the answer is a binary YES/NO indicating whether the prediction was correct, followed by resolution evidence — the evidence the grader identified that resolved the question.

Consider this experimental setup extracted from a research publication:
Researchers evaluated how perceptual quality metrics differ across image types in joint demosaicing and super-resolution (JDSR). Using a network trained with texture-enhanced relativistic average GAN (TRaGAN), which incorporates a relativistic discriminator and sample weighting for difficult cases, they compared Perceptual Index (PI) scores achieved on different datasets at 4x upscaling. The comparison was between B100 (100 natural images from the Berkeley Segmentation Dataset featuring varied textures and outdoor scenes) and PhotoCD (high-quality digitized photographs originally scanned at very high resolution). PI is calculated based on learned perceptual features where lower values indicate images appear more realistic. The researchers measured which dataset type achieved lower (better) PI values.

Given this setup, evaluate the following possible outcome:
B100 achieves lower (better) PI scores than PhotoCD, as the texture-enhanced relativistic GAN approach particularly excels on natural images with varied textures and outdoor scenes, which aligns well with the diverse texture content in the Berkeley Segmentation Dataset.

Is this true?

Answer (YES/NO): YES